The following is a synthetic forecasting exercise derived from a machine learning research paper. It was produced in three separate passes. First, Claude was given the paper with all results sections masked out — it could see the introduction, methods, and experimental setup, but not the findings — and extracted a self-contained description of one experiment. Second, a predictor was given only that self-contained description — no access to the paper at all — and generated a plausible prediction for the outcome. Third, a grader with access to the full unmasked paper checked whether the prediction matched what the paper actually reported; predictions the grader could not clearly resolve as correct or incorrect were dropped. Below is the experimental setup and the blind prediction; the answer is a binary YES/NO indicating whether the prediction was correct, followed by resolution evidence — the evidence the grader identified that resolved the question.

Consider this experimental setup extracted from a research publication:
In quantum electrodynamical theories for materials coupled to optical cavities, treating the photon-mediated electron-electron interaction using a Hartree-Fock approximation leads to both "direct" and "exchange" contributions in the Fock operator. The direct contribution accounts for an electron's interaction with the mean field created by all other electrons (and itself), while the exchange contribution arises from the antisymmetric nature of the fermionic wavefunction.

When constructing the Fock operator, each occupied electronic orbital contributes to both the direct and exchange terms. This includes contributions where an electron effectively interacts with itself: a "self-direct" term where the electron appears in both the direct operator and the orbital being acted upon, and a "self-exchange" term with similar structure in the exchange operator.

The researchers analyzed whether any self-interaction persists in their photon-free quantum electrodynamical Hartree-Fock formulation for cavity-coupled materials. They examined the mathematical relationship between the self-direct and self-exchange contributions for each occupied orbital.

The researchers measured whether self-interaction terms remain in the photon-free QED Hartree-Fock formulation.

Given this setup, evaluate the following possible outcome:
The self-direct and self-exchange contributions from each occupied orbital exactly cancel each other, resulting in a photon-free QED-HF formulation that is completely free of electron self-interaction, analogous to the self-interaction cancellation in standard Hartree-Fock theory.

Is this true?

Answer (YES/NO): YES